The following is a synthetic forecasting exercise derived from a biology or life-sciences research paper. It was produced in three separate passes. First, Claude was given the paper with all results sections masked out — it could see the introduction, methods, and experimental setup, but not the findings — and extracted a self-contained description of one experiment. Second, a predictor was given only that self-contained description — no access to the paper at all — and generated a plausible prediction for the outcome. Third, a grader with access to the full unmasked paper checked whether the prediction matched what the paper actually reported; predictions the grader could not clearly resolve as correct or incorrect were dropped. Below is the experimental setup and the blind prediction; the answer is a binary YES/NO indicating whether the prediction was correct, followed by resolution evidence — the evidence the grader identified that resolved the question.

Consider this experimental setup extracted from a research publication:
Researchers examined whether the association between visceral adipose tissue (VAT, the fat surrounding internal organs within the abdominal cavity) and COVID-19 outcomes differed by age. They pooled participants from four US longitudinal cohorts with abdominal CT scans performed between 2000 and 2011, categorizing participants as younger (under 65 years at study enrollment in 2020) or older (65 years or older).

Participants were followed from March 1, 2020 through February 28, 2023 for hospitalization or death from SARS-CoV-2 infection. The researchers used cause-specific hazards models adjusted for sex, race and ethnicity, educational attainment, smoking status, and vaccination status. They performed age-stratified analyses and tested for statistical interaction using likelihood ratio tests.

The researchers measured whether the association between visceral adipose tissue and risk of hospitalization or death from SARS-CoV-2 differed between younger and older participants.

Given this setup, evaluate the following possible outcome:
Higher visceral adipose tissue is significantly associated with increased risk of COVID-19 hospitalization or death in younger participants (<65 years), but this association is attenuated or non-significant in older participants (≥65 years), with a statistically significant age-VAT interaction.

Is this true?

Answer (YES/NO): NO